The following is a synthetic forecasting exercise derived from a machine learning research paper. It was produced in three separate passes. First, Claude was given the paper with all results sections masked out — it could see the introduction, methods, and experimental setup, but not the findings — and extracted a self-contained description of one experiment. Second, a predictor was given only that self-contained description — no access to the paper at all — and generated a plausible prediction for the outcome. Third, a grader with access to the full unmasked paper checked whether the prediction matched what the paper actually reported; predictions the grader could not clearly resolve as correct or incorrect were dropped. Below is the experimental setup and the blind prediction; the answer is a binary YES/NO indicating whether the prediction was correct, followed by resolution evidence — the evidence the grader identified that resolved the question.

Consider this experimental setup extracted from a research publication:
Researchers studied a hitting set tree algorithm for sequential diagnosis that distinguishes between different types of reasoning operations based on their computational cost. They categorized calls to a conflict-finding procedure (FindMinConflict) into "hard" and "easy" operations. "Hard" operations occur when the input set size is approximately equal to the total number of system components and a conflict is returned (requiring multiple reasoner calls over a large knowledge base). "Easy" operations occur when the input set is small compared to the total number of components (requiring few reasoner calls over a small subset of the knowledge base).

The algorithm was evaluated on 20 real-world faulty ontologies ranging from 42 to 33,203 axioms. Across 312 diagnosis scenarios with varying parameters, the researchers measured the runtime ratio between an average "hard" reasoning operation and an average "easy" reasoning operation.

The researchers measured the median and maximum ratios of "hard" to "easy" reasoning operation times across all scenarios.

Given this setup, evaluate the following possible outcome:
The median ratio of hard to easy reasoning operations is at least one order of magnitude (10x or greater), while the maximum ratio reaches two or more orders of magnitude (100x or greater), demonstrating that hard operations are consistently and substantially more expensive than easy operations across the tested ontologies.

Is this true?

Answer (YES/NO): YES